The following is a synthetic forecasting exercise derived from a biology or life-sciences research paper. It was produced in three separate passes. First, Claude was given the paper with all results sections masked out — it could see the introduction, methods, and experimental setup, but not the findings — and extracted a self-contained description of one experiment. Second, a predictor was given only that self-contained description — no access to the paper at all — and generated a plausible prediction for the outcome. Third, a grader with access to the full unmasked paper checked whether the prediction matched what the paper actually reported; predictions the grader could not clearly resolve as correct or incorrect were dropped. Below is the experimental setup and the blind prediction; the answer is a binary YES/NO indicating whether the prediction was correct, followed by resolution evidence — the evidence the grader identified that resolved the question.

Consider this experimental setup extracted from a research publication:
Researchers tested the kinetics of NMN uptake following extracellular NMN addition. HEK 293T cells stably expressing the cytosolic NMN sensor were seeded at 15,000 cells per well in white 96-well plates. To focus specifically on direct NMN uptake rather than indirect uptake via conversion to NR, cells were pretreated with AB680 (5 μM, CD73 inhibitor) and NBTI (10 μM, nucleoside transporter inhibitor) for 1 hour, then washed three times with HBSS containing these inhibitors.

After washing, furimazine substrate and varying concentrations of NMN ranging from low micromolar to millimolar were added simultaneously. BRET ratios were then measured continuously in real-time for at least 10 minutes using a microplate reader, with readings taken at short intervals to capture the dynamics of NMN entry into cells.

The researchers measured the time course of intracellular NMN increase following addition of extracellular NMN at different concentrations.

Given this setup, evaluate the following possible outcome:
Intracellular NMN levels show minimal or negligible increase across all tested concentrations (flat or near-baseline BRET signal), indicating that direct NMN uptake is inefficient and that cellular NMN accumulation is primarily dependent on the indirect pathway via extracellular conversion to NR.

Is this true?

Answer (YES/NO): NO